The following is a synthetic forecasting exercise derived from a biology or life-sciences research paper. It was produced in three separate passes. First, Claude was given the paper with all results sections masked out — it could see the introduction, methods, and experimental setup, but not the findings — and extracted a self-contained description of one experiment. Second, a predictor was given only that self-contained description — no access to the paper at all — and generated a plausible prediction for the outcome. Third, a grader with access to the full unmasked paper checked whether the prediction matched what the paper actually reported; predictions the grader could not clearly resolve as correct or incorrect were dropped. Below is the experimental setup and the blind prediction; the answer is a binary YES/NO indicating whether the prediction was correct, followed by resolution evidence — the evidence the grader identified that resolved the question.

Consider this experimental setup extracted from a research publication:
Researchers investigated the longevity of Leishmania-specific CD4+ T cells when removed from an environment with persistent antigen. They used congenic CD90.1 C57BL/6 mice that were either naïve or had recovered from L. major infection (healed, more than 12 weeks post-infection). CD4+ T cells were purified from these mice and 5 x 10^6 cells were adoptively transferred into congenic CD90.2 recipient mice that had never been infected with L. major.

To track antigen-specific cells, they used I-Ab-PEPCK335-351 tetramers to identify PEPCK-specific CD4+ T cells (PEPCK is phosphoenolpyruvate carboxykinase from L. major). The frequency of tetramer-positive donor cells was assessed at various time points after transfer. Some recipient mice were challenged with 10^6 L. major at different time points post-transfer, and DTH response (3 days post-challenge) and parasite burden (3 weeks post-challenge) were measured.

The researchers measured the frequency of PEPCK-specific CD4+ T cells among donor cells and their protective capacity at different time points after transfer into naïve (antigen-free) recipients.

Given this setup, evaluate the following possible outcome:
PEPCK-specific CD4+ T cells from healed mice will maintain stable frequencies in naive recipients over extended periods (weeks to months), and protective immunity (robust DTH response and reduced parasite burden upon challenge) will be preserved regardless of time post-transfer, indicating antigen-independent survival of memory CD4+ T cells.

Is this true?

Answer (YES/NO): NO